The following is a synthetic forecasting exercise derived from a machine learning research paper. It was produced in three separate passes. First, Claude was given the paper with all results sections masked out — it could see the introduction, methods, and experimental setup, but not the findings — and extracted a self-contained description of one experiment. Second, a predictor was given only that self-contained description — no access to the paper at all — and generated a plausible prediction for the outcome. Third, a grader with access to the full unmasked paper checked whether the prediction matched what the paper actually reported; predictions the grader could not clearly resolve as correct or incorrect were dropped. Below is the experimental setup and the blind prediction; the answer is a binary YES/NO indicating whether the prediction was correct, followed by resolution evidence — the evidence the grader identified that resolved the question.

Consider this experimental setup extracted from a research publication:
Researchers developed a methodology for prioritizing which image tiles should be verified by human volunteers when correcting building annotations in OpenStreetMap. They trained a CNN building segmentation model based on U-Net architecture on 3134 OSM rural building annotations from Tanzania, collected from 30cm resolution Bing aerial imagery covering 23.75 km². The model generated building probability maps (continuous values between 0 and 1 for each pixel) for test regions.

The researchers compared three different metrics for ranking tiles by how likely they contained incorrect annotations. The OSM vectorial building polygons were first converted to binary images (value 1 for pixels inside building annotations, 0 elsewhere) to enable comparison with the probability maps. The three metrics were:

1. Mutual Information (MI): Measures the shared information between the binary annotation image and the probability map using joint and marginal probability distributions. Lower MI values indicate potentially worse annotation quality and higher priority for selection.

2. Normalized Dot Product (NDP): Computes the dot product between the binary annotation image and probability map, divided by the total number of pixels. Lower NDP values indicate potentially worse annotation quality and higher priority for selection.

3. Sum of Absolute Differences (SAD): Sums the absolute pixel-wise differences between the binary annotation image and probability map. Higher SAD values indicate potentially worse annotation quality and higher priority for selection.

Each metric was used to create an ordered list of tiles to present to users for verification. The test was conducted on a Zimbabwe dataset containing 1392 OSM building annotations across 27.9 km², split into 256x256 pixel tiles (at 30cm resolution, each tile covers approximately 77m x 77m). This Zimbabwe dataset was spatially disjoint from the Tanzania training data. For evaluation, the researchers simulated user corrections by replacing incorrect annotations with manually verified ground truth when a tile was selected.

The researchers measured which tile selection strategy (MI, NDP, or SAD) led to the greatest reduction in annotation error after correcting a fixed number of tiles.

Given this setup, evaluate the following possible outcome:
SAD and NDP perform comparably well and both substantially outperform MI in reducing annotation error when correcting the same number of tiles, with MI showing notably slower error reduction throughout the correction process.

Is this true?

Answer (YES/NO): NO